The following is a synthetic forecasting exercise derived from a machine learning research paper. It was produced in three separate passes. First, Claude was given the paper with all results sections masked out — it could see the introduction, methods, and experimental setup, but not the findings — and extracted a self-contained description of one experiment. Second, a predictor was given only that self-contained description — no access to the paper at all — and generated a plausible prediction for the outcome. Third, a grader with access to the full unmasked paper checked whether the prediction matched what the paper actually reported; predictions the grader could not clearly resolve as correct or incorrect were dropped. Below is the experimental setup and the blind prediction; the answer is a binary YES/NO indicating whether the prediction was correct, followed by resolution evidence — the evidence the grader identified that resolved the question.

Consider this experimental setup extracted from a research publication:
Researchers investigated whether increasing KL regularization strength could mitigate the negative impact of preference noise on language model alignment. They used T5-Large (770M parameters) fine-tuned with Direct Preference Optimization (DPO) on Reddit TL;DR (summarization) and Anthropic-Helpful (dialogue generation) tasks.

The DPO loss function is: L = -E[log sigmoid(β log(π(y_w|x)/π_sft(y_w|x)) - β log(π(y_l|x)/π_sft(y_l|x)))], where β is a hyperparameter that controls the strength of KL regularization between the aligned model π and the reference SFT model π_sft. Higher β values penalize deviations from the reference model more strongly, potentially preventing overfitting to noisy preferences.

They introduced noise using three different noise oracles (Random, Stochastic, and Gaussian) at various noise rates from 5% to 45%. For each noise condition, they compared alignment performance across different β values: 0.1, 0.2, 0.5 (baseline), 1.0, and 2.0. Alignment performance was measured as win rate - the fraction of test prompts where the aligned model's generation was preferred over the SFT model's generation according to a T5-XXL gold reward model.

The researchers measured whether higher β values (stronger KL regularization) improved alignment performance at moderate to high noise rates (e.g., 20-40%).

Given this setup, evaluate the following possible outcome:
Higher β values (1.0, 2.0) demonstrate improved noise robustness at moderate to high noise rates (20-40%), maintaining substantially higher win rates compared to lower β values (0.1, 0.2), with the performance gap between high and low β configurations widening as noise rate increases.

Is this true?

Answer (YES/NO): NO